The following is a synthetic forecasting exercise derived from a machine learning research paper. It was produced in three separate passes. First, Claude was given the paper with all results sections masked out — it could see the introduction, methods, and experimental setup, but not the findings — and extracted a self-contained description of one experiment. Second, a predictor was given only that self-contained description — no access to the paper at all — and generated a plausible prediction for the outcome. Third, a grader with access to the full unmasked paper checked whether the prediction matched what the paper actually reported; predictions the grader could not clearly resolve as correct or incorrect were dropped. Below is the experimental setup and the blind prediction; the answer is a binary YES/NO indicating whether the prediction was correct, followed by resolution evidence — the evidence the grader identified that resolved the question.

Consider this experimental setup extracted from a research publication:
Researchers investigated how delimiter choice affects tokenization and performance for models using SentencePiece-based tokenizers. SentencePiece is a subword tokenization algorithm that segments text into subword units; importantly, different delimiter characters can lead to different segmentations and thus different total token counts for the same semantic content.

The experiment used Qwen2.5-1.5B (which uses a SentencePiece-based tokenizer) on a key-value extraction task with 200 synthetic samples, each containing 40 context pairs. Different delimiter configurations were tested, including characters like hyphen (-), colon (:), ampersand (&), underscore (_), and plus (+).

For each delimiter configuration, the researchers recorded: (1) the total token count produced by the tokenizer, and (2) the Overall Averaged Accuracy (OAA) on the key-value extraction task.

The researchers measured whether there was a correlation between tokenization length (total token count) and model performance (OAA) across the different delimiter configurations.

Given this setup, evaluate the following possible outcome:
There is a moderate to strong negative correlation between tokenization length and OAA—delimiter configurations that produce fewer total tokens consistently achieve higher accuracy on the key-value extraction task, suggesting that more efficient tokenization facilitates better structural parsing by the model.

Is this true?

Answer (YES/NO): YES